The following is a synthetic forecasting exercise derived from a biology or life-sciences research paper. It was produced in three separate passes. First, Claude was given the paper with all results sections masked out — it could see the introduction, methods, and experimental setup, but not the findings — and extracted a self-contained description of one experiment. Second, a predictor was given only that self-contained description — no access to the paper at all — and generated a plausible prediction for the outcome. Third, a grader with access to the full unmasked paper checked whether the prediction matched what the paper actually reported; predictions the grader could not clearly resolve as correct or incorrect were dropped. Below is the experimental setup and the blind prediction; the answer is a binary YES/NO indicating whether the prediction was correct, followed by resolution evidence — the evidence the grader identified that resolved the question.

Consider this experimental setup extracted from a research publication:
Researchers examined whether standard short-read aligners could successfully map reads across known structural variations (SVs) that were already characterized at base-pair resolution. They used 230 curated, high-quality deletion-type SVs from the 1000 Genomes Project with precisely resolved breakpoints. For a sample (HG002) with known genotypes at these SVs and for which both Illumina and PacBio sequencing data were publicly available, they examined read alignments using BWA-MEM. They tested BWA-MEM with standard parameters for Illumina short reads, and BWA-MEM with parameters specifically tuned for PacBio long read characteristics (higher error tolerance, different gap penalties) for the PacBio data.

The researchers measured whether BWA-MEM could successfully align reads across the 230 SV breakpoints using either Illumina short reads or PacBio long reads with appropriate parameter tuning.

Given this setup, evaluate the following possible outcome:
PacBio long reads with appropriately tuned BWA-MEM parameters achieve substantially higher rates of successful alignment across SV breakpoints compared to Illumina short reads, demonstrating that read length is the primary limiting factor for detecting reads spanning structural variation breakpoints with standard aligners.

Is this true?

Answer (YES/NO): NO